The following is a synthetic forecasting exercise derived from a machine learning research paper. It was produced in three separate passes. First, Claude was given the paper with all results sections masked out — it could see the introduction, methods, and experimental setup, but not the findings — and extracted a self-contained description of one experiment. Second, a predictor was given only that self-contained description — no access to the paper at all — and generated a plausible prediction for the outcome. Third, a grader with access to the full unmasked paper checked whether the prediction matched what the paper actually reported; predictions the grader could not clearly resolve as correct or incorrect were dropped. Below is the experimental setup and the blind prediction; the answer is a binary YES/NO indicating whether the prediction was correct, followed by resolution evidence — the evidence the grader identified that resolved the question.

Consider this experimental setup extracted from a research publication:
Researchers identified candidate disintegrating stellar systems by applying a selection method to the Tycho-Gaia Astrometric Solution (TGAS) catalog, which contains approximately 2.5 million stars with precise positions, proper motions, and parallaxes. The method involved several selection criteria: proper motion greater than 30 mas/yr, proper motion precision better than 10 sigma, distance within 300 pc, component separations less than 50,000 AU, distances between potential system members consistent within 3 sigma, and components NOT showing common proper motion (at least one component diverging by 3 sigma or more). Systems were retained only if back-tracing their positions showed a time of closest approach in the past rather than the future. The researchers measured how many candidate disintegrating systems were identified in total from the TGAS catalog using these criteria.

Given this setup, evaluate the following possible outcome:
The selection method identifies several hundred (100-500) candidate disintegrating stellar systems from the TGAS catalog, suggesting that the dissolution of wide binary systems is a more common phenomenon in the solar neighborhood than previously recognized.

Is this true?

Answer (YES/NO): NO